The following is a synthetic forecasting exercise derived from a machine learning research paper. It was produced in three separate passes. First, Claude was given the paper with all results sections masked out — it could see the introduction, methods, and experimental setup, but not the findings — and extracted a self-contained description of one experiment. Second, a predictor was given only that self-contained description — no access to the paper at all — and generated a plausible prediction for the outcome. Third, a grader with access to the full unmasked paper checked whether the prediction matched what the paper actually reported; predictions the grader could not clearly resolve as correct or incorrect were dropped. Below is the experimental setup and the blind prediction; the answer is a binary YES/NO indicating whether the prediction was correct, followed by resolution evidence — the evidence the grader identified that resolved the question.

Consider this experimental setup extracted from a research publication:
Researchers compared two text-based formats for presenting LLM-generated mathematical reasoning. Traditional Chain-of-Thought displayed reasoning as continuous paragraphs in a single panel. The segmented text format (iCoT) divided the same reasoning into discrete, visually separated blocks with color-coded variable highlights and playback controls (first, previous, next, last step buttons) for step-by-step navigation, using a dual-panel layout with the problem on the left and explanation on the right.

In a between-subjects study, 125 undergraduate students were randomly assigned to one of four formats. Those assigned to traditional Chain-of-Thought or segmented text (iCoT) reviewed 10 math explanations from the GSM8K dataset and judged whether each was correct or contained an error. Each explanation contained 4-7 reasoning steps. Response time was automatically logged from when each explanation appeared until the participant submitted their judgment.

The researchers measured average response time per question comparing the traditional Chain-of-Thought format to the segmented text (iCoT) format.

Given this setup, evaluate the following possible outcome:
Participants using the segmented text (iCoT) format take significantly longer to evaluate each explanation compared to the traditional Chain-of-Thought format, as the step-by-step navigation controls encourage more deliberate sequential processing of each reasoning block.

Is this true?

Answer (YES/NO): NO